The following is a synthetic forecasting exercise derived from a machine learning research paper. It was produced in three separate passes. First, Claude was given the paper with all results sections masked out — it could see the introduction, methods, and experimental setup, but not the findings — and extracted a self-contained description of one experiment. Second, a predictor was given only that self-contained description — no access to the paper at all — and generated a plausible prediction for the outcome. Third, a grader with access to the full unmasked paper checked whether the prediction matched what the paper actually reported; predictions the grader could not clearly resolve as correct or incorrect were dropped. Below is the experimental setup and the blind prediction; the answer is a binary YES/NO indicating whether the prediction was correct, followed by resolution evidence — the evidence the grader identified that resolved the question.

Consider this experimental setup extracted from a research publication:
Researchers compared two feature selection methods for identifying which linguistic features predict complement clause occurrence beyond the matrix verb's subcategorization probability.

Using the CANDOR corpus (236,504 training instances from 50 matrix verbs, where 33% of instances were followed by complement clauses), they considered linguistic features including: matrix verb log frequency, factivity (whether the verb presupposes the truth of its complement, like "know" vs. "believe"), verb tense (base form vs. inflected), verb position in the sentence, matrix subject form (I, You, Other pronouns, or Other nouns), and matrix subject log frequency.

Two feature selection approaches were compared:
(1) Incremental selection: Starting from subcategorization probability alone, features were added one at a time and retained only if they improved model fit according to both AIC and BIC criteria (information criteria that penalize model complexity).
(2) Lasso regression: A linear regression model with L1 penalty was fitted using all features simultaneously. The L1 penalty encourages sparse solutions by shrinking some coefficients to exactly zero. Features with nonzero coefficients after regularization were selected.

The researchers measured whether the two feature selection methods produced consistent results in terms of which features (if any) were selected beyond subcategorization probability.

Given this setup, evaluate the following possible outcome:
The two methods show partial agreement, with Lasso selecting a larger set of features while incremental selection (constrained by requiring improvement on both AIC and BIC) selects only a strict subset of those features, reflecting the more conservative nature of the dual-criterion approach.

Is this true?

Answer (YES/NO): NO